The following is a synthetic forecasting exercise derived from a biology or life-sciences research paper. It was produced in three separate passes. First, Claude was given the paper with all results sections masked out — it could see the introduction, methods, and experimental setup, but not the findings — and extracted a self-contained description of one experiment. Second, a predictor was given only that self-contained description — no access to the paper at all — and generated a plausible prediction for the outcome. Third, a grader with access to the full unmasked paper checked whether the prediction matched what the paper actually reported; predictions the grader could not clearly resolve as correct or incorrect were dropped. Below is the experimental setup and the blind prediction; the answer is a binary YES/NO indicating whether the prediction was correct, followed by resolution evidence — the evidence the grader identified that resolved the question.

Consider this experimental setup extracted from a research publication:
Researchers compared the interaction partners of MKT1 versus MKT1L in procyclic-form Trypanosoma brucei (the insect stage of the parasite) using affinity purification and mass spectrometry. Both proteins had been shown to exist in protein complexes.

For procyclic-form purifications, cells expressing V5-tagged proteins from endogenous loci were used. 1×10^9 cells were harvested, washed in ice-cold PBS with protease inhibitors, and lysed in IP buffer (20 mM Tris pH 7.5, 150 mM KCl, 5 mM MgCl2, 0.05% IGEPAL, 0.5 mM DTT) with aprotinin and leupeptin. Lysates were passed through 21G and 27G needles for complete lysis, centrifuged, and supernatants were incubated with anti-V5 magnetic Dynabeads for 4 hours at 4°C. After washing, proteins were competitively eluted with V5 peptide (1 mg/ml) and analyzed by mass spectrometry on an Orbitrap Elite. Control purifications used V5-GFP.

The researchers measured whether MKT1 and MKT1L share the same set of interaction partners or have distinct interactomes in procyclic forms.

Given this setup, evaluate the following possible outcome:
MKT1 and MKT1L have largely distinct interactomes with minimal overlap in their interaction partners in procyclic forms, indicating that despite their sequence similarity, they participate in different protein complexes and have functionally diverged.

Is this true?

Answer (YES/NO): NO